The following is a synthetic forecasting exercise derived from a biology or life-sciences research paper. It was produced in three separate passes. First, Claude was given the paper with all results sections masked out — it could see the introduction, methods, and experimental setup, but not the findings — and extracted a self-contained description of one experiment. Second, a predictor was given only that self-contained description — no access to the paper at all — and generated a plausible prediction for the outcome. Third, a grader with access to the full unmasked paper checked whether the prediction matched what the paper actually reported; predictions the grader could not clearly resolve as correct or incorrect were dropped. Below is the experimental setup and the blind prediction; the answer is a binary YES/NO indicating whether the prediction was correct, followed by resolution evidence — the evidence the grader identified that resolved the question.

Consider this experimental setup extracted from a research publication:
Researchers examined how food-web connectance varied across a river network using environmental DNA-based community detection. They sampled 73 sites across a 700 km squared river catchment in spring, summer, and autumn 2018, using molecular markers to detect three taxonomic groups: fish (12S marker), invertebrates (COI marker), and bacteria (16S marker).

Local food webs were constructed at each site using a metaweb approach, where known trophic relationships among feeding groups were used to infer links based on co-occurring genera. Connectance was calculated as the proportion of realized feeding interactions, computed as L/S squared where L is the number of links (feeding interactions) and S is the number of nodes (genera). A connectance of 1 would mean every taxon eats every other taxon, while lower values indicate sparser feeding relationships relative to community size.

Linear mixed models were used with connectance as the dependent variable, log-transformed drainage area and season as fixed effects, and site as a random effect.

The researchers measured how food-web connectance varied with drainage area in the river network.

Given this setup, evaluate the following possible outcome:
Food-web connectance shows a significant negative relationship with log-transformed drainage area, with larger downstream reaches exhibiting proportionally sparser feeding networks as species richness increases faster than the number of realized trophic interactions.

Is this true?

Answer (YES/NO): NO